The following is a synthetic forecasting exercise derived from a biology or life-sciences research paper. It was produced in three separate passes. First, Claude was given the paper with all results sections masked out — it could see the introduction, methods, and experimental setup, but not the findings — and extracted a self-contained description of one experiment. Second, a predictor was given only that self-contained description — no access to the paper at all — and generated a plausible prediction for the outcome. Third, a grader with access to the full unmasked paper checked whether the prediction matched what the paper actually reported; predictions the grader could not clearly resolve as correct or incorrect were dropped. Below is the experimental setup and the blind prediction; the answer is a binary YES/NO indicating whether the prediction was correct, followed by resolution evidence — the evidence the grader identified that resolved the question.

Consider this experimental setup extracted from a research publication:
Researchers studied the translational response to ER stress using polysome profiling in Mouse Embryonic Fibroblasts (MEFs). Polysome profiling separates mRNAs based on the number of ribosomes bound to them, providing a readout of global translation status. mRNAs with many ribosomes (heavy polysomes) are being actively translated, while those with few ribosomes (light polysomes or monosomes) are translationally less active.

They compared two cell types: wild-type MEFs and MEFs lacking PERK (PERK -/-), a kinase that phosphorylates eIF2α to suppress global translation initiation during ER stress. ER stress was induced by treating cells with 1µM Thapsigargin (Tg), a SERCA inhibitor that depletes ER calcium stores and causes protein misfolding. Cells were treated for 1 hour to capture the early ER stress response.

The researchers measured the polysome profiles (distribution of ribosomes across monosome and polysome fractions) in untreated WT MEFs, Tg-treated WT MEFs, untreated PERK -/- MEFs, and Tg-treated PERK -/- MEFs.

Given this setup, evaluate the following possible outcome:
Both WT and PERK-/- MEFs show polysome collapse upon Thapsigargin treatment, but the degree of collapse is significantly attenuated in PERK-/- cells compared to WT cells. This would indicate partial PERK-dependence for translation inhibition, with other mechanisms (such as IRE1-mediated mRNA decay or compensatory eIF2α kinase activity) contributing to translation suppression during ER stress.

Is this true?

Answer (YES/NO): NO